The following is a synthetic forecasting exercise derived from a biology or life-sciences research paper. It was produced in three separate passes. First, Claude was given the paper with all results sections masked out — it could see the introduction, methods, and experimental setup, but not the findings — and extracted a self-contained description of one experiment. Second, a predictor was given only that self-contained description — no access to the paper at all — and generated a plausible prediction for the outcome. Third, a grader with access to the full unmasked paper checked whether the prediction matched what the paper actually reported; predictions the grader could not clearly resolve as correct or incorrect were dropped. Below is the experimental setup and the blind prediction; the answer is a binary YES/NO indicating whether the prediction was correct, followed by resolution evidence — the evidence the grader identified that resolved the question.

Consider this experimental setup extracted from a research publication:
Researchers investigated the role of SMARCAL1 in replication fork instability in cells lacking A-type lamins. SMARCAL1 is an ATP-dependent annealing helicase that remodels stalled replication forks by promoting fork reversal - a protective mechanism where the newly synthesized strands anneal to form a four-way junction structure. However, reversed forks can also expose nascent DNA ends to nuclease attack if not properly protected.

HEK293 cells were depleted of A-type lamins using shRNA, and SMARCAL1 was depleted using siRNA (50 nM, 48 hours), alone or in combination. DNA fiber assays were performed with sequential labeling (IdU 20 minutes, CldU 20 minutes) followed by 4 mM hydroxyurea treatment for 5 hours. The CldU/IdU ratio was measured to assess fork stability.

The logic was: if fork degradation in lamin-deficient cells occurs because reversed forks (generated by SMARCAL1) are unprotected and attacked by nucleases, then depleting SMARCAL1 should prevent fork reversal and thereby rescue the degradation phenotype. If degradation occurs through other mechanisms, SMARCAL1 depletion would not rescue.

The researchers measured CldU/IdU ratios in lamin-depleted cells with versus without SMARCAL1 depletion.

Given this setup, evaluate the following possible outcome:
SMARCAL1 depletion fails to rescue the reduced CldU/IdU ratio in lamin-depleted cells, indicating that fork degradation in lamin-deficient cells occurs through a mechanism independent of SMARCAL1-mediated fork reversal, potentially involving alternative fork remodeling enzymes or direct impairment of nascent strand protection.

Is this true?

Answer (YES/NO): YES